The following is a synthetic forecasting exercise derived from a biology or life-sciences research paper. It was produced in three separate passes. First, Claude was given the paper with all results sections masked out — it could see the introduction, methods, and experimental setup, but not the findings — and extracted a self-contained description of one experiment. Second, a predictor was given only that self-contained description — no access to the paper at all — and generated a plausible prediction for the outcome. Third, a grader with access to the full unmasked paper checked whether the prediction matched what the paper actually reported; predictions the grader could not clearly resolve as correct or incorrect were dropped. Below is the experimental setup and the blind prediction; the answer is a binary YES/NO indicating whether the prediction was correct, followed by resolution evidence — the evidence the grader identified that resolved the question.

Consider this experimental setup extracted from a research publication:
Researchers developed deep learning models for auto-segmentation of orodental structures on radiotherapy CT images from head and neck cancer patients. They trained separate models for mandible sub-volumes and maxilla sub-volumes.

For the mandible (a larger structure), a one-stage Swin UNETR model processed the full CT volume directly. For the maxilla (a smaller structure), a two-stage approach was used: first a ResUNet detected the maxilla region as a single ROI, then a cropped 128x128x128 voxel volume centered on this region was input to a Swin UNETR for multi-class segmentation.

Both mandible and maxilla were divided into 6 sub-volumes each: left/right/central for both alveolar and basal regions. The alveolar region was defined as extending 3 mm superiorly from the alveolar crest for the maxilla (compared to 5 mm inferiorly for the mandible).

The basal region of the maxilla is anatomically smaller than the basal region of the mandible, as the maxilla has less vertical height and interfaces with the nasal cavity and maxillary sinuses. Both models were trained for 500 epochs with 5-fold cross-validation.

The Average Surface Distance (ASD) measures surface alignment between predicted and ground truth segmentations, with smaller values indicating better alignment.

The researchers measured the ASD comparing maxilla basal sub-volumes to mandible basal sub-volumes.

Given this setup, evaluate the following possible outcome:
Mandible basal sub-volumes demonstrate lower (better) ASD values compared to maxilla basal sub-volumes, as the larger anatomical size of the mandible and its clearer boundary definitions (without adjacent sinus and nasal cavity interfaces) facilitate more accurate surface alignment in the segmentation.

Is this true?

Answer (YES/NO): YES